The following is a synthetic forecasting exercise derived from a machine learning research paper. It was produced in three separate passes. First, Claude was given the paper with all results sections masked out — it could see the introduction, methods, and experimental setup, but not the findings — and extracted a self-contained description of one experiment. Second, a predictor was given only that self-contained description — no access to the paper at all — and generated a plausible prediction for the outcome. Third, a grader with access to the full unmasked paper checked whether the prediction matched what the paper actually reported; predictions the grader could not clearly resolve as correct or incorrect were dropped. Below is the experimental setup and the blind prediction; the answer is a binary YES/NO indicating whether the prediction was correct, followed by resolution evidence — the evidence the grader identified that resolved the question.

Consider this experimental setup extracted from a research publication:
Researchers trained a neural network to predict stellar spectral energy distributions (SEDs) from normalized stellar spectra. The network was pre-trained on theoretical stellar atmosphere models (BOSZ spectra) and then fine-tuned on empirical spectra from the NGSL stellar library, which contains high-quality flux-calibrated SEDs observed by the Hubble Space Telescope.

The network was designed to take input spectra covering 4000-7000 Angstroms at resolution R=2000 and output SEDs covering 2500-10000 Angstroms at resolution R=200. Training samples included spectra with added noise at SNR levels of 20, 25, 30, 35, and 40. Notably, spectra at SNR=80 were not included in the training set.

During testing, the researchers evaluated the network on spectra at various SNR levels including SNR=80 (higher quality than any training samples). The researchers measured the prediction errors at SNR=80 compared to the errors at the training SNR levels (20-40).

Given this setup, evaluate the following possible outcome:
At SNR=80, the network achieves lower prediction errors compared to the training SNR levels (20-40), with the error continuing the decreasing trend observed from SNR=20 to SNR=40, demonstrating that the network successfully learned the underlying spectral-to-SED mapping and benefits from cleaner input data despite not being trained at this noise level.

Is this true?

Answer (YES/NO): YES